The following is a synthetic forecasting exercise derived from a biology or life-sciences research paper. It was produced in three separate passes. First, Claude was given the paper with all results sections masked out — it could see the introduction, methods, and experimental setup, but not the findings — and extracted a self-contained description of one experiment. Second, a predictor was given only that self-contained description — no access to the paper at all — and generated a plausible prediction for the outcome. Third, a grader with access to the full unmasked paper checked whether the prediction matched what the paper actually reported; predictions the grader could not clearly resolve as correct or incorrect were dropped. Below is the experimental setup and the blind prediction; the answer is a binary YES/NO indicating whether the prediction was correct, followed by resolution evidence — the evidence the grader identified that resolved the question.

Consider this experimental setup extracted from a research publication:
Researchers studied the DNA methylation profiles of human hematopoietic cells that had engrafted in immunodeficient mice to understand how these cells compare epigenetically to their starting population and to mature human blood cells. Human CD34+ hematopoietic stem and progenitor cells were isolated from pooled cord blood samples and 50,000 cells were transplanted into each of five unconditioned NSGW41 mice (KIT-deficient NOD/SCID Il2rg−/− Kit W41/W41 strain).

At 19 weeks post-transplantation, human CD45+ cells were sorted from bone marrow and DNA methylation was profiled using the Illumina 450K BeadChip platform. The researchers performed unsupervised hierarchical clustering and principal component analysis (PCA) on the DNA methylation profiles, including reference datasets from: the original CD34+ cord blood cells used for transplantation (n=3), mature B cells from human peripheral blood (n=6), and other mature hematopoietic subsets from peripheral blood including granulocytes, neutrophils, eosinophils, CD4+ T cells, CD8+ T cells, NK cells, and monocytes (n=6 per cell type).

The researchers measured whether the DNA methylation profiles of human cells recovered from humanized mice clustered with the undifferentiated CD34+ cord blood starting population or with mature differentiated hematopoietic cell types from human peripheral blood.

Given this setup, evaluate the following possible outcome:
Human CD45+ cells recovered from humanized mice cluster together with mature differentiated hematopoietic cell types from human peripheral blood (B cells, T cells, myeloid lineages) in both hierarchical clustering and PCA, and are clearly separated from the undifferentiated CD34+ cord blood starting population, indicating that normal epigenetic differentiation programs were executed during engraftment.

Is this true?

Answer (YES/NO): NO